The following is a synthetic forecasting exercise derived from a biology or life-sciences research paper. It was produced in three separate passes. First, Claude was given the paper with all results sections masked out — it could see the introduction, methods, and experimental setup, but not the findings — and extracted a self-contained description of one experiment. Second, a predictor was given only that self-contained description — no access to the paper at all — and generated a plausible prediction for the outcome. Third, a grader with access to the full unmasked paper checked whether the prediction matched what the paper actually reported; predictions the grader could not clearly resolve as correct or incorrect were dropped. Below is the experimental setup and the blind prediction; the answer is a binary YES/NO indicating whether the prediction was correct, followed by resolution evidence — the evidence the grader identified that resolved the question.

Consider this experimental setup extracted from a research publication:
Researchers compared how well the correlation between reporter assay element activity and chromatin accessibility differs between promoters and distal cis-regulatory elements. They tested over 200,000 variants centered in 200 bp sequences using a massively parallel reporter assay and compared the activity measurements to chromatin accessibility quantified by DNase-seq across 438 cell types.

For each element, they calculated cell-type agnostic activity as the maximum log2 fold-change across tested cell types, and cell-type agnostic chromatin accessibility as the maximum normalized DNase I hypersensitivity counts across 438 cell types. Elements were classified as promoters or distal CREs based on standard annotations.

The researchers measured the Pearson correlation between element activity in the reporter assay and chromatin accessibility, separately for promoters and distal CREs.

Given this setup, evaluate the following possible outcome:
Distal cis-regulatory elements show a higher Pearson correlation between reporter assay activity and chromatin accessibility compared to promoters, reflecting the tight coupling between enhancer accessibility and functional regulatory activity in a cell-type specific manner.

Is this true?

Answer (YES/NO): NO